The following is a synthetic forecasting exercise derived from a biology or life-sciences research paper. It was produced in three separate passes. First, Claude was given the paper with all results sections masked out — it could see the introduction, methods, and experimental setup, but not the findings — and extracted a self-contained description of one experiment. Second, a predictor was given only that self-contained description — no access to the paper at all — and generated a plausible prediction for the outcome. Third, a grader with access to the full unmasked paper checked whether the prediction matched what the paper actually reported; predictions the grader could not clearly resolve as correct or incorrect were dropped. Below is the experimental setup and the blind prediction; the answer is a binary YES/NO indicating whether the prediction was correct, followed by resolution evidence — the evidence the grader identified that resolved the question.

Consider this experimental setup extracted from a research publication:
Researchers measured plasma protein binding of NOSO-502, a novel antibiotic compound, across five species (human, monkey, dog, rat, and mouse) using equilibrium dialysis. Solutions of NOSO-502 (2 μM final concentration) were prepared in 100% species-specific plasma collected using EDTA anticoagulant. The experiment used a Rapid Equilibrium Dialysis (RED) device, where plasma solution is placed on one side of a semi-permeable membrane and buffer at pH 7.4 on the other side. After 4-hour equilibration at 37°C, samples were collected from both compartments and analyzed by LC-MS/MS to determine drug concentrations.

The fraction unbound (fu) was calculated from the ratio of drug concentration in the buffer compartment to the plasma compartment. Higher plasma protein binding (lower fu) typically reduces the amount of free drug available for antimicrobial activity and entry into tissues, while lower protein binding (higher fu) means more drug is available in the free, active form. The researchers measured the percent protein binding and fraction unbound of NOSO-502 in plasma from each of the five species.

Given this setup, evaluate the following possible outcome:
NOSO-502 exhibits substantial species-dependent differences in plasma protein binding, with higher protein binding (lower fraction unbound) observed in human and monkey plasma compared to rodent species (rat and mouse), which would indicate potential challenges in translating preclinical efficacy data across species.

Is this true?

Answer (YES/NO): NO